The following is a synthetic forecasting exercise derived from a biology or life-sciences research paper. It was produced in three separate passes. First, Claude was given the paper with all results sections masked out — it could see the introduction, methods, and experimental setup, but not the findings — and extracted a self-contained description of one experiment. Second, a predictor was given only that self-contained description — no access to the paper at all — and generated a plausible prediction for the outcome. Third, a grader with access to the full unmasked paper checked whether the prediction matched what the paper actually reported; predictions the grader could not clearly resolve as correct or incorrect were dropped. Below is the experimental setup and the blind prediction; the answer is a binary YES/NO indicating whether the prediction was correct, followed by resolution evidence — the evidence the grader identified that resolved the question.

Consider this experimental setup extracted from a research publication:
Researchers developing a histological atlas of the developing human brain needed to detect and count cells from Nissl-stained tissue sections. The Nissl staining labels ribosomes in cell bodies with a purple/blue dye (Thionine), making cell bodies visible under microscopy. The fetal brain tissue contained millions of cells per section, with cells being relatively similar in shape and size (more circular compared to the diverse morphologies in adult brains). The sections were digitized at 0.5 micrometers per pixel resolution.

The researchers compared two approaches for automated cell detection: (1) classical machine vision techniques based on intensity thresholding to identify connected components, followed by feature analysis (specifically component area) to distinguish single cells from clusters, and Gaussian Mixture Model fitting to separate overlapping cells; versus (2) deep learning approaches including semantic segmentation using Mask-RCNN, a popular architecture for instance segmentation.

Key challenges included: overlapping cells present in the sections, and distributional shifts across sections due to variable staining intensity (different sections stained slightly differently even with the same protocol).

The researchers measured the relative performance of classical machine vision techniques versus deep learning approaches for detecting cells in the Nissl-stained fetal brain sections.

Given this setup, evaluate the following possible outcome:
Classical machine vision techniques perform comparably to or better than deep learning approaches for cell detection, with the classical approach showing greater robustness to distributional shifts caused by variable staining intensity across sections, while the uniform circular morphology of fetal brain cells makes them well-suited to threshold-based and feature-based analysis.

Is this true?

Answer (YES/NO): YES